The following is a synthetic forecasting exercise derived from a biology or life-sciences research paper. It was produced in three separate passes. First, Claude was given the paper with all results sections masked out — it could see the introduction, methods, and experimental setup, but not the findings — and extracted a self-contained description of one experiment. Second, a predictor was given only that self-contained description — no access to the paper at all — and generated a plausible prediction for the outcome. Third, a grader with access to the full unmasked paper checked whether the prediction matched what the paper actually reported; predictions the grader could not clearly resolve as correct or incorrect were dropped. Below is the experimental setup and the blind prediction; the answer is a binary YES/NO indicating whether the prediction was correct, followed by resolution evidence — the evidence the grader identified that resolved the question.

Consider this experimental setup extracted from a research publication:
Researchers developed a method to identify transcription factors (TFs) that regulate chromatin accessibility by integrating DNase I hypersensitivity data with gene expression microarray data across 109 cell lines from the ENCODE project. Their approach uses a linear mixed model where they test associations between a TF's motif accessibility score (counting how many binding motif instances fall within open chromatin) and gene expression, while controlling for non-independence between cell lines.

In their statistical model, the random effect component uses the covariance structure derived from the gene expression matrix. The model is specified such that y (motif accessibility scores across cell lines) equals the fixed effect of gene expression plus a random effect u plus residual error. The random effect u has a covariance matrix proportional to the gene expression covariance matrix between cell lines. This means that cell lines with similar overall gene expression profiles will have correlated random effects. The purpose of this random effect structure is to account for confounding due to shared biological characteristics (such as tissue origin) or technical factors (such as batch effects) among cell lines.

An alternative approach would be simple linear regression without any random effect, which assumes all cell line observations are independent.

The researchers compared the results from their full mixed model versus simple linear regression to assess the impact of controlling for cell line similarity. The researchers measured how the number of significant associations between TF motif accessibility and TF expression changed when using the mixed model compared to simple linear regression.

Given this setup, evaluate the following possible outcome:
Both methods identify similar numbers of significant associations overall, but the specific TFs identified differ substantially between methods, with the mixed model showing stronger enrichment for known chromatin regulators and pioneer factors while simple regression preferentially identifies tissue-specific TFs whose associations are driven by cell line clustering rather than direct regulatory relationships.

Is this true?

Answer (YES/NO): NO